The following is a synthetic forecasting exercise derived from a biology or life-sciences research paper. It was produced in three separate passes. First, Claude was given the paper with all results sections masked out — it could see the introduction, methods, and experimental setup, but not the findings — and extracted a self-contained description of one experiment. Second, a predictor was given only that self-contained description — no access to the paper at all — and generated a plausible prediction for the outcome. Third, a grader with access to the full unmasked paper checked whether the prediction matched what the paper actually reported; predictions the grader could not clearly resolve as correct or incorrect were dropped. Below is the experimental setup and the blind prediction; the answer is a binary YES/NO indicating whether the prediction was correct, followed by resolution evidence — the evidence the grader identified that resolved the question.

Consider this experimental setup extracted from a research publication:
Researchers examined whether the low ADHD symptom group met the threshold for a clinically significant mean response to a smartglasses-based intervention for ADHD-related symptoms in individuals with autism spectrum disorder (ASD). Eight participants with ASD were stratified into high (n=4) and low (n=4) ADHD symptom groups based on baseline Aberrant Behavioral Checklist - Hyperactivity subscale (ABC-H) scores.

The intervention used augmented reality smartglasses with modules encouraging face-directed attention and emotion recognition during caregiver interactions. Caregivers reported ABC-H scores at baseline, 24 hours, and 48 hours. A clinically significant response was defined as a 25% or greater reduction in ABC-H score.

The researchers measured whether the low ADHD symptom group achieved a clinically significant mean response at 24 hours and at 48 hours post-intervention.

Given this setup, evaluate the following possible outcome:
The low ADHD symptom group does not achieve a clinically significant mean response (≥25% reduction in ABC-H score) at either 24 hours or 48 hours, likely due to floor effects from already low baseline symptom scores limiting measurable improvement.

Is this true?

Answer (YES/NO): NO